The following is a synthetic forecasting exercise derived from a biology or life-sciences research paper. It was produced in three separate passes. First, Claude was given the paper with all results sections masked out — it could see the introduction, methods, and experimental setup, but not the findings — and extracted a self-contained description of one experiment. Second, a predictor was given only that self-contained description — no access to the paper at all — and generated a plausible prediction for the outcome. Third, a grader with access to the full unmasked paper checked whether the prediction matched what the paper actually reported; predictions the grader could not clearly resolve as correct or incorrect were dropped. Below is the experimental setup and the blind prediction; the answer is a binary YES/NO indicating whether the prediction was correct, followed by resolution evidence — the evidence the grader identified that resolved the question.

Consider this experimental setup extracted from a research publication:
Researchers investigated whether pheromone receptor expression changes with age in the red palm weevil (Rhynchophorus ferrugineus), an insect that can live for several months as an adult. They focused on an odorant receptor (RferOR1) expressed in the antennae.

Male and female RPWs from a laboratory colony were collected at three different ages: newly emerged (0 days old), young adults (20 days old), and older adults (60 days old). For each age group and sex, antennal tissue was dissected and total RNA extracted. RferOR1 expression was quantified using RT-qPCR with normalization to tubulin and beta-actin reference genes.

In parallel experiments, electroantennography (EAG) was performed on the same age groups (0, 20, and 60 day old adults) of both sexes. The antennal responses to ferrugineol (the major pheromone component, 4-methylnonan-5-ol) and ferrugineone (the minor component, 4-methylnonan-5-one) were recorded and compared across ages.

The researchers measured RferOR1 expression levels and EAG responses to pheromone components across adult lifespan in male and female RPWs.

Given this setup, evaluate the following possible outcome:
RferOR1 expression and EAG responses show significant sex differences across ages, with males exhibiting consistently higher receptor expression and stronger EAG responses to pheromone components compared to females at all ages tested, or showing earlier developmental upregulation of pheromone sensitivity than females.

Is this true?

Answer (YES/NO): NO